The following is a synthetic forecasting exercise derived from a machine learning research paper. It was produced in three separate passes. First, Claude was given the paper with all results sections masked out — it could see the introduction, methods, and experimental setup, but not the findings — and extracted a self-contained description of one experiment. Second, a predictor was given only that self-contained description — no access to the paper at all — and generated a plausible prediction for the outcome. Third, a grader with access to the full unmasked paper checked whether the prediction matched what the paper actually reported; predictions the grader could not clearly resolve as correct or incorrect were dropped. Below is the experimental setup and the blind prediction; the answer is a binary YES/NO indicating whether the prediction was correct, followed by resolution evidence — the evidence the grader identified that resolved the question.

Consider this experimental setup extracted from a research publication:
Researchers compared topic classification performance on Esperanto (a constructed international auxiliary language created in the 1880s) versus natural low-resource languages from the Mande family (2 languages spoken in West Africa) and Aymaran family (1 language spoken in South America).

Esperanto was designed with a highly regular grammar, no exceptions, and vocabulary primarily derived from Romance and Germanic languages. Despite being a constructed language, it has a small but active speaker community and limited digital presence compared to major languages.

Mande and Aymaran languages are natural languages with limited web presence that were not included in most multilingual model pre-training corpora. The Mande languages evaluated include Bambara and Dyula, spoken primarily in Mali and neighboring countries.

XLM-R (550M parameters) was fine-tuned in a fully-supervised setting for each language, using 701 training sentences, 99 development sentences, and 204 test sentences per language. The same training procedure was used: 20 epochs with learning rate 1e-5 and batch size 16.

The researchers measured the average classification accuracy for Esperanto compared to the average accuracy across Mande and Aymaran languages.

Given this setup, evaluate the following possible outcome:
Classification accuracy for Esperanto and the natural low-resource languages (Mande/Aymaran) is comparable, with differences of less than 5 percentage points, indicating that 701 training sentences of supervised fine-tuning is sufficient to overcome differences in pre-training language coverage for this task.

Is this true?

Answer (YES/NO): NO